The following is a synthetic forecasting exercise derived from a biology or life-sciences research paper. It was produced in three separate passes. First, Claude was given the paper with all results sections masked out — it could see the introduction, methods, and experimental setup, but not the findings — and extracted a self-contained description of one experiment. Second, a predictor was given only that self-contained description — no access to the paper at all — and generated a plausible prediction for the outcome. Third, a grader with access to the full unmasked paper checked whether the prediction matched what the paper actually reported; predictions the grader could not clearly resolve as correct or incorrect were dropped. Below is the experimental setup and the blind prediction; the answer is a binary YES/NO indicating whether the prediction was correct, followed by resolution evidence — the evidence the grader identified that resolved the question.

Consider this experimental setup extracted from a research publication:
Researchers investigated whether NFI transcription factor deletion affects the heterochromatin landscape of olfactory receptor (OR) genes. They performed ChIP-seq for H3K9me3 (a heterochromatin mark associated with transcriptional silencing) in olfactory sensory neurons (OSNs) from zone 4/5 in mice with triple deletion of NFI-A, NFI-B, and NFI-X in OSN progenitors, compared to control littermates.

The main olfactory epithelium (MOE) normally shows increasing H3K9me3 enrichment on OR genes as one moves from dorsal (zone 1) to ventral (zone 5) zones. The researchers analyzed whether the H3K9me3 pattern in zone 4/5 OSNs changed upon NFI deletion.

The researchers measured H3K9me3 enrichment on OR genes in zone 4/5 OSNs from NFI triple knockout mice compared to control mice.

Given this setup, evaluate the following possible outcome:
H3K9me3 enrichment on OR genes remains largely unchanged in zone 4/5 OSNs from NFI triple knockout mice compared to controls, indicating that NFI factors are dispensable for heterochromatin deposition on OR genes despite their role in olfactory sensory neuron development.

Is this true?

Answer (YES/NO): NO